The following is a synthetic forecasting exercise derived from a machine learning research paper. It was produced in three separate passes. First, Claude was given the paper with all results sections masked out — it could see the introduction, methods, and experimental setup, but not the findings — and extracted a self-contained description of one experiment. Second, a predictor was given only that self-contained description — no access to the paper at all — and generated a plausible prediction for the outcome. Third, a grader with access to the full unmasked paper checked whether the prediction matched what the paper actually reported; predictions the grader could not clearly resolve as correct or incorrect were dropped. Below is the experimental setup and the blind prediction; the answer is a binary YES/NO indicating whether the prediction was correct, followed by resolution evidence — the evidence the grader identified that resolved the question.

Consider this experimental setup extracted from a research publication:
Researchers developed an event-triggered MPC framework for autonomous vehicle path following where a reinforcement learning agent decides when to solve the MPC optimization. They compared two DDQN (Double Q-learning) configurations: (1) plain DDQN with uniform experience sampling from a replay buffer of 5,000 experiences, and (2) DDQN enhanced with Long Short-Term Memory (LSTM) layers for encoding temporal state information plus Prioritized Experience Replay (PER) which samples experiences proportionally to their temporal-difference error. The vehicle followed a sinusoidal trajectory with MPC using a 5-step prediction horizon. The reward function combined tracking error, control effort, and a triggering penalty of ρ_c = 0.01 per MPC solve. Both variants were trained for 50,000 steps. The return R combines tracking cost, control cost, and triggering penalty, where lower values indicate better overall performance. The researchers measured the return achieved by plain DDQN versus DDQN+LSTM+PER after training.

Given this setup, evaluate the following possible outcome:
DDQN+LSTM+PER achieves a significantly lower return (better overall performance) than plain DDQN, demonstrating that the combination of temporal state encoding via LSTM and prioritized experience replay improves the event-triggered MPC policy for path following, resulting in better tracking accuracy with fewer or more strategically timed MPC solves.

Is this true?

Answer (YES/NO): NO